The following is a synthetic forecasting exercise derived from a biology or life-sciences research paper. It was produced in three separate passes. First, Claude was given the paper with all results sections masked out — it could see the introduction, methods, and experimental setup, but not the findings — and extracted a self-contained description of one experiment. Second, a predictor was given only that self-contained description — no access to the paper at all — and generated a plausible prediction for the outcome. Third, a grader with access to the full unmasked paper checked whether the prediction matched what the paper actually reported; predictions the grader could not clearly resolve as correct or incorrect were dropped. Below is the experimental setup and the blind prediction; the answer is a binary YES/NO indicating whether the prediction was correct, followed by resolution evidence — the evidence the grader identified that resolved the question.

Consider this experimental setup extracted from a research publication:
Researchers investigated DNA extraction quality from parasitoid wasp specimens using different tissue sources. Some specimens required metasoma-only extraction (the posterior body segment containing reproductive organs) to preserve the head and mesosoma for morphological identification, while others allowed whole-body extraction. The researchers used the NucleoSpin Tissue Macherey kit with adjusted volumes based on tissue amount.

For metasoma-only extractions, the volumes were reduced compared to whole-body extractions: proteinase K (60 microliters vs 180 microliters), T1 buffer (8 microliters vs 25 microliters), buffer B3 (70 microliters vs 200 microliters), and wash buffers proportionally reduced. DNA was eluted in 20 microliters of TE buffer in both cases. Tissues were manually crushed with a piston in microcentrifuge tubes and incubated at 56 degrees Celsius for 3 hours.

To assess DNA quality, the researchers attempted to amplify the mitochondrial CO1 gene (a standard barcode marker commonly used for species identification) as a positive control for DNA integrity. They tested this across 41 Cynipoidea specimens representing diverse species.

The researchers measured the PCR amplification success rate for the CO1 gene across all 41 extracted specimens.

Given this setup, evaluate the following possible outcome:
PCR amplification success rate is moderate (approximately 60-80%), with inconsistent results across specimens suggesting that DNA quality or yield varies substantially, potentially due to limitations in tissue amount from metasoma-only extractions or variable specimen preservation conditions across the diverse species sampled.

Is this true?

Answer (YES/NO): NO